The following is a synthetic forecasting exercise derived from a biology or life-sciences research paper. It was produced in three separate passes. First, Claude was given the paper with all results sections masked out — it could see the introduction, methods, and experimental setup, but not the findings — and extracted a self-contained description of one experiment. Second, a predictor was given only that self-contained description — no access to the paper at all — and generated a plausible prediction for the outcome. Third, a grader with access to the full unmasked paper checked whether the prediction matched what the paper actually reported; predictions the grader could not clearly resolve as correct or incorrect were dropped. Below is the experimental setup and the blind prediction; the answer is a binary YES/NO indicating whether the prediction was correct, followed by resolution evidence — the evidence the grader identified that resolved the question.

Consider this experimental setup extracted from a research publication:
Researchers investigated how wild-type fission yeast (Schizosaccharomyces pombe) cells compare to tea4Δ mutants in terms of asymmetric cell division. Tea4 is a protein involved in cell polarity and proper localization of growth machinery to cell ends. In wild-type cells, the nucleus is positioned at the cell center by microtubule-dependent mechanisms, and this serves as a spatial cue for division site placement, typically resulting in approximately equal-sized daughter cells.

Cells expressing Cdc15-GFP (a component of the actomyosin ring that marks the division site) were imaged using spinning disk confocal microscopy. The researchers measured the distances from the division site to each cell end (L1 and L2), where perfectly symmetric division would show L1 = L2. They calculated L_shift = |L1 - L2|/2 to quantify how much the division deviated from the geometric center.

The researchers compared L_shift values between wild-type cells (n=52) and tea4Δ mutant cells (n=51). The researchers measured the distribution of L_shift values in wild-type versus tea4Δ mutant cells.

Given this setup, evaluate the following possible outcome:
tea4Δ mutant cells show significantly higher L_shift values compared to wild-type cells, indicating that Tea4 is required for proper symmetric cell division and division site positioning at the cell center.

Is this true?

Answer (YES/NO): YES